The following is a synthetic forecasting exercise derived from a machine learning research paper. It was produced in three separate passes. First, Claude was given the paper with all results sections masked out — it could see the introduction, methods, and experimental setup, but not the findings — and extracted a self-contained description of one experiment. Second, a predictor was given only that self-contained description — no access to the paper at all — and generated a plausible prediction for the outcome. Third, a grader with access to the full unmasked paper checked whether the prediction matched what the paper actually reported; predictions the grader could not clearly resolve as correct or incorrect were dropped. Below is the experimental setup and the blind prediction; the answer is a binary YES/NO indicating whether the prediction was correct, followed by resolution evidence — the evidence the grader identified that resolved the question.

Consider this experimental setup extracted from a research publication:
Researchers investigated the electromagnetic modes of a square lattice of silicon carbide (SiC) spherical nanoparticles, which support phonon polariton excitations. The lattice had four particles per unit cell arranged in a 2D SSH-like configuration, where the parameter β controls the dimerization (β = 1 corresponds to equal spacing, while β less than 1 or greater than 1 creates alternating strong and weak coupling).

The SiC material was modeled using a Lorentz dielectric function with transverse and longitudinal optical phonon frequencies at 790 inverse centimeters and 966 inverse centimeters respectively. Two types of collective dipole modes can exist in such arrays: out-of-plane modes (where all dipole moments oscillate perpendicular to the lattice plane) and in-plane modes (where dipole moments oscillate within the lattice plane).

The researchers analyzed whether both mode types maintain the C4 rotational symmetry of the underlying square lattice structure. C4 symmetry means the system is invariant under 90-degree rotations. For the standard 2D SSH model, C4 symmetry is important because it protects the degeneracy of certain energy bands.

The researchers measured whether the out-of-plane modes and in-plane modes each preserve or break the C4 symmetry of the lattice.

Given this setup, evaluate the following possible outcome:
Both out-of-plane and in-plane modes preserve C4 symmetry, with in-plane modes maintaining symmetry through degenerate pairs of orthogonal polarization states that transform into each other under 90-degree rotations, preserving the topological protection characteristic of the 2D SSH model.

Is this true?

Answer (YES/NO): NO